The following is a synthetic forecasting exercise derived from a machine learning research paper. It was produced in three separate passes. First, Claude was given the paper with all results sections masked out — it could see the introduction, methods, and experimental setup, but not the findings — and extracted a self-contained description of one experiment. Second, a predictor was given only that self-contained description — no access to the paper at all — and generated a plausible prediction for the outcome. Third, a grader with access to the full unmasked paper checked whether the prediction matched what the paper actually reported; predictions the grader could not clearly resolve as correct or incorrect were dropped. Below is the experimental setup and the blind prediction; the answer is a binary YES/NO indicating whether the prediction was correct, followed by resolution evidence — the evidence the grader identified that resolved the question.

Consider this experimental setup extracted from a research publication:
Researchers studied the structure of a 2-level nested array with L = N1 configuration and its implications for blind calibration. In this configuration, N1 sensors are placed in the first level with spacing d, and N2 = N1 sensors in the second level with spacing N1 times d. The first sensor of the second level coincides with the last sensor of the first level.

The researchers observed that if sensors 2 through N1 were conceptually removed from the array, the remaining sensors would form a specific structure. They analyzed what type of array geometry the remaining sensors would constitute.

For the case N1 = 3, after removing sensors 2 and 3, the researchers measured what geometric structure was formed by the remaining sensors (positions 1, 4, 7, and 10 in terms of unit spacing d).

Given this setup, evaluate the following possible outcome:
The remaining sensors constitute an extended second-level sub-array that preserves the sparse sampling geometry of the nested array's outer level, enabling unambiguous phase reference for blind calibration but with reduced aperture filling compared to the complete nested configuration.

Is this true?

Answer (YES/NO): NO